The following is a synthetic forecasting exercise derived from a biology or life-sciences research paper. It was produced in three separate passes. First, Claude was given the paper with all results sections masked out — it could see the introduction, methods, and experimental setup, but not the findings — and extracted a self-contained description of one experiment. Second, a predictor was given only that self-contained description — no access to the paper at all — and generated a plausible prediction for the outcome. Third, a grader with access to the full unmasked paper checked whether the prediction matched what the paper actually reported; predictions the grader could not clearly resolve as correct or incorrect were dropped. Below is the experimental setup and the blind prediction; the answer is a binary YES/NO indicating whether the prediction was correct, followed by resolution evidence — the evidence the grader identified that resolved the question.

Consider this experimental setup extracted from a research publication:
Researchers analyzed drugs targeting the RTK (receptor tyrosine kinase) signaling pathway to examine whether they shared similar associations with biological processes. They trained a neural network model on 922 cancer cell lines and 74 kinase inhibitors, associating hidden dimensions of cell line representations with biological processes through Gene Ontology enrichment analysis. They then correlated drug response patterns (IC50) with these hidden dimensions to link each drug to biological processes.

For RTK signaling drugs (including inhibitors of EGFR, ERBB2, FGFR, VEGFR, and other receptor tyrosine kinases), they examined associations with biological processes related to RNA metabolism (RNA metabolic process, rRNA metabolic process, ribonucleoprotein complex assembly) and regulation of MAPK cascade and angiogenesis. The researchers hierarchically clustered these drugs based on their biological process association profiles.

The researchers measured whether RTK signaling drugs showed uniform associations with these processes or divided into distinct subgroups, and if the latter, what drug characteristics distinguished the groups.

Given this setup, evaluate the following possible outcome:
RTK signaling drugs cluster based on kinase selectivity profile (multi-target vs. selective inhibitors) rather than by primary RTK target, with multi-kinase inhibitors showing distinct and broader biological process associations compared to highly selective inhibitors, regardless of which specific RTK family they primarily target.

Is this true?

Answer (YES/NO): NO